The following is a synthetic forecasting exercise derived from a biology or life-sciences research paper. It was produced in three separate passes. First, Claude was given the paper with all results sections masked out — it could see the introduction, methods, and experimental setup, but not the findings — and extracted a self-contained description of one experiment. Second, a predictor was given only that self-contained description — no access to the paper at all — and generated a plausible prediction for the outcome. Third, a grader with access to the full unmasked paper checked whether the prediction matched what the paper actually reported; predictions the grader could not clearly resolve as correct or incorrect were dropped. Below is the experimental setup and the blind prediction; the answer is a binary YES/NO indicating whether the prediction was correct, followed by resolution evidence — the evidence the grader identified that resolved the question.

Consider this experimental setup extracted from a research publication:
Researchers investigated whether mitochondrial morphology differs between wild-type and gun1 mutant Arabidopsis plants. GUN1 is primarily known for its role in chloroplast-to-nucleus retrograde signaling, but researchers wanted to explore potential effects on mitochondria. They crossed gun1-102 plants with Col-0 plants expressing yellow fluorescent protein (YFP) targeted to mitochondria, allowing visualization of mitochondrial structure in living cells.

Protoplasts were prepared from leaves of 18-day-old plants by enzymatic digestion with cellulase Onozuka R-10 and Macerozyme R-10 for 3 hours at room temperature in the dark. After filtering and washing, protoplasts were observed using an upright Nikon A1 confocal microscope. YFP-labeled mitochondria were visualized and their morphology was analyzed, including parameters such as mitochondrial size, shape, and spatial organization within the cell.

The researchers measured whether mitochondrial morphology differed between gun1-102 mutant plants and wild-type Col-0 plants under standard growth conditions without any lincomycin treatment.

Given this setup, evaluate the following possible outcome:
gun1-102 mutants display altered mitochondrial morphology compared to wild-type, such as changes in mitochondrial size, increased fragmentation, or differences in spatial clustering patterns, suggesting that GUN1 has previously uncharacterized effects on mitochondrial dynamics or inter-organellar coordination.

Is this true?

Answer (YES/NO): NO